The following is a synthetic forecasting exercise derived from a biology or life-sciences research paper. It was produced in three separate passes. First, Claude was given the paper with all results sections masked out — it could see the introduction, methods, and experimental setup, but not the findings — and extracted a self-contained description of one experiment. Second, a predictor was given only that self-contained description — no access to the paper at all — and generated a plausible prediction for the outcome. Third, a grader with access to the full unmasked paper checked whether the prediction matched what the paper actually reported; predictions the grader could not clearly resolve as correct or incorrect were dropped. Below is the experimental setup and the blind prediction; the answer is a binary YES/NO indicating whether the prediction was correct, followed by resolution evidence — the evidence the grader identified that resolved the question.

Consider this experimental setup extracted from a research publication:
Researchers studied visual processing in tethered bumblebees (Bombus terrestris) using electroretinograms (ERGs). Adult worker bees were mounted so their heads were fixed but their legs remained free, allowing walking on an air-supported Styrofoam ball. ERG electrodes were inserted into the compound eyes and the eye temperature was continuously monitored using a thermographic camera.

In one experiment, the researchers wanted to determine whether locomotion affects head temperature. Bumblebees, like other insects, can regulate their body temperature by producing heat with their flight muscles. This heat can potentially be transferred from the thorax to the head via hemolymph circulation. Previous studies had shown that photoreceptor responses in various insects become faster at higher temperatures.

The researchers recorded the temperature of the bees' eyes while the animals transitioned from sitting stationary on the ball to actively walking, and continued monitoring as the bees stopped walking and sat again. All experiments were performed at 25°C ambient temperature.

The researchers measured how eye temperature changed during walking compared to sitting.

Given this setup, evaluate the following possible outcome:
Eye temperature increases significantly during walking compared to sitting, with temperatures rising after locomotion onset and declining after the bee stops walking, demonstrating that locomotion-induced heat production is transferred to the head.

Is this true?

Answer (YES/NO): YES